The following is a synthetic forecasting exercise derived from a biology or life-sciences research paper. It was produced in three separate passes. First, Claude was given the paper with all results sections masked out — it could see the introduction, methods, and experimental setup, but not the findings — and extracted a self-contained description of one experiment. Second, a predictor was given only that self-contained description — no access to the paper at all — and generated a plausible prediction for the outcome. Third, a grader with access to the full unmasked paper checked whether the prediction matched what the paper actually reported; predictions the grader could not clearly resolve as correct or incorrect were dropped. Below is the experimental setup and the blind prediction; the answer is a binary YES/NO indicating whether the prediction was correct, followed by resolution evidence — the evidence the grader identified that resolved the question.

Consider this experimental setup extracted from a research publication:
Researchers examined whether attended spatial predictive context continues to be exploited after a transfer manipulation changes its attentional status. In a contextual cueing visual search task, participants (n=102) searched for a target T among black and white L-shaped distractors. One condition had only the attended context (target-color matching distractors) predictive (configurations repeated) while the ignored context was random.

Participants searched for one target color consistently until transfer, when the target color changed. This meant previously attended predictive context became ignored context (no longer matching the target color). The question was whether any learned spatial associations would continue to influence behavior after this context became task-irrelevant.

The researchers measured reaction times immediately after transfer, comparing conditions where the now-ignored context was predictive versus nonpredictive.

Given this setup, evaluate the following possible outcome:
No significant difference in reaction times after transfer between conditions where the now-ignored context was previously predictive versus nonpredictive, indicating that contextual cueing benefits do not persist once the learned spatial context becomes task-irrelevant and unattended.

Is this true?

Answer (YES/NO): YES